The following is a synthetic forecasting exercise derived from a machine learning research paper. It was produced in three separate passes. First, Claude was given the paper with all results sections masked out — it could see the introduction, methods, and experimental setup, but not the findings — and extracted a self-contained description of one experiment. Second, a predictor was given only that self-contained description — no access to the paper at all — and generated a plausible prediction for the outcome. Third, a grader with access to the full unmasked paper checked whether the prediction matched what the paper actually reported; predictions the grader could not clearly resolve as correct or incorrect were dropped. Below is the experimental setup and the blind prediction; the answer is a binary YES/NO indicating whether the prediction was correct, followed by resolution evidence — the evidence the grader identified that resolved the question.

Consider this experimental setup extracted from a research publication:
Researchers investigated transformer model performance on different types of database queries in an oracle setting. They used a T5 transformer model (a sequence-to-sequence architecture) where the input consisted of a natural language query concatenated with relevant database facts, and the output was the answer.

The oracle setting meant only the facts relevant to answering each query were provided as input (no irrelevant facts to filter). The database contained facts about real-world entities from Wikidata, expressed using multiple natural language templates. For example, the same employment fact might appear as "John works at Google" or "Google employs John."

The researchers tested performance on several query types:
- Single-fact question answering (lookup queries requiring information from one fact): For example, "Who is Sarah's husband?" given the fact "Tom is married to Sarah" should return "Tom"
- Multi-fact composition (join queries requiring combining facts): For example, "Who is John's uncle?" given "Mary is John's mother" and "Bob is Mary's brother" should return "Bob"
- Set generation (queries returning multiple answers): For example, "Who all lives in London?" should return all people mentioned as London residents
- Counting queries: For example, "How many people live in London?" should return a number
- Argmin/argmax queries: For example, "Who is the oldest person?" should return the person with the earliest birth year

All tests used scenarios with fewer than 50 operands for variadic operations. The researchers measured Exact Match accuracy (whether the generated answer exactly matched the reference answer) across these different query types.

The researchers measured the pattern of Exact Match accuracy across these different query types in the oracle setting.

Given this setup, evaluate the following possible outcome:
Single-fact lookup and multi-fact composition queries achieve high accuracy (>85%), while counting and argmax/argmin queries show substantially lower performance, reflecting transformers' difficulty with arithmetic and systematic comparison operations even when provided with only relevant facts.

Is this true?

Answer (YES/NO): YES